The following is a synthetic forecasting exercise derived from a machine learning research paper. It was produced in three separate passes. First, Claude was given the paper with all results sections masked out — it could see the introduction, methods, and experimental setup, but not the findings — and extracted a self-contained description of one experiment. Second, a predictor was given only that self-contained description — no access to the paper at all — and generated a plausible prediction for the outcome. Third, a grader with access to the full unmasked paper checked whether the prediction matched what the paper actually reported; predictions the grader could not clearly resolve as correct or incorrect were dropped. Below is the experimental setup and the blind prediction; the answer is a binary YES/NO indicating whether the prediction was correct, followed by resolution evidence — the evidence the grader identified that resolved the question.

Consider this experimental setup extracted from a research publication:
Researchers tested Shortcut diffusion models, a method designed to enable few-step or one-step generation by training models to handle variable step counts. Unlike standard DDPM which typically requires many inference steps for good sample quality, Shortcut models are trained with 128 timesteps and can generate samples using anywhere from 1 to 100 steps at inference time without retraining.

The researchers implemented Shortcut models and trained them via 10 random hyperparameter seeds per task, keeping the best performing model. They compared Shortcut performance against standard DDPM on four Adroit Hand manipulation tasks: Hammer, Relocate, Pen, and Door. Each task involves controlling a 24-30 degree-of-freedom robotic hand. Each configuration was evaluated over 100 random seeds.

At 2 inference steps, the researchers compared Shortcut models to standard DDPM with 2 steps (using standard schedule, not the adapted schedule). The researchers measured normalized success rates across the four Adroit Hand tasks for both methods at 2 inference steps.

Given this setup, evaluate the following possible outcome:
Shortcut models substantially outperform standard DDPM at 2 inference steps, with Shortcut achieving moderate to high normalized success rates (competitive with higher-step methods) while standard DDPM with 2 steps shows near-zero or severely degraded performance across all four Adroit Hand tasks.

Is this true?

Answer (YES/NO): YES